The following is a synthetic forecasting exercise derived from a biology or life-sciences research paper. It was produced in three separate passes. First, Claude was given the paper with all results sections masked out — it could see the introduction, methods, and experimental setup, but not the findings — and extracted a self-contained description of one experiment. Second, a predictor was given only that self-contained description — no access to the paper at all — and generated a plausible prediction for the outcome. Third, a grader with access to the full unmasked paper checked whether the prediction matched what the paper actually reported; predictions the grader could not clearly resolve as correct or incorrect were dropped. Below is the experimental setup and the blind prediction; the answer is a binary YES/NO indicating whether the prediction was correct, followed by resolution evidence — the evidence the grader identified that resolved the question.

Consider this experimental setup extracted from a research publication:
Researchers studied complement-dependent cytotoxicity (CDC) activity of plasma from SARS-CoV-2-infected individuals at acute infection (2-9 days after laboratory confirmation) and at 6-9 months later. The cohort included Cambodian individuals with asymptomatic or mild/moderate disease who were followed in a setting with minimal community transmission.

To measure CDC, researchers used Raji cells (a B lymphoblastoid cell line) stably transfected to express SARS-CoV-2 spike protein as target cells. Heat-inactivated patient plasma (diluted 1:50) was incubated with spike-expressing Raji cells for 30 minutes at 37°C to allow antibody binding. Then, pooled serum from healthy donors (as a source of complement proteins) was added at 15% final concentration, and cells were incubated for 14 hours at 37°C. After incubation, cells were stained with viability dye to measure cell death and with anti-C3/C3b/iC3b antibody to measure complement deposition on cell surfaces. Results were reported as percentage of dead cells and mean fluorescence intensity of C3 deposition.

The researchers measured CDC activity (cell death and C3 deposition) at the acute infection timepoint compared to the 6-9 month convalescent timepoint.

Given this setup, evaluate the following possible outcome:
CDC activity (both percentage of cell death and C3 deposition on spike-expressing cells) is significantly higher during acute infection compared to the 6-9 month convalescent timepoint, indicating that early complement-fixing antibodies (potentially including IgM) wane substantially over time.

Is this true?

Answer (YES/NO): NO